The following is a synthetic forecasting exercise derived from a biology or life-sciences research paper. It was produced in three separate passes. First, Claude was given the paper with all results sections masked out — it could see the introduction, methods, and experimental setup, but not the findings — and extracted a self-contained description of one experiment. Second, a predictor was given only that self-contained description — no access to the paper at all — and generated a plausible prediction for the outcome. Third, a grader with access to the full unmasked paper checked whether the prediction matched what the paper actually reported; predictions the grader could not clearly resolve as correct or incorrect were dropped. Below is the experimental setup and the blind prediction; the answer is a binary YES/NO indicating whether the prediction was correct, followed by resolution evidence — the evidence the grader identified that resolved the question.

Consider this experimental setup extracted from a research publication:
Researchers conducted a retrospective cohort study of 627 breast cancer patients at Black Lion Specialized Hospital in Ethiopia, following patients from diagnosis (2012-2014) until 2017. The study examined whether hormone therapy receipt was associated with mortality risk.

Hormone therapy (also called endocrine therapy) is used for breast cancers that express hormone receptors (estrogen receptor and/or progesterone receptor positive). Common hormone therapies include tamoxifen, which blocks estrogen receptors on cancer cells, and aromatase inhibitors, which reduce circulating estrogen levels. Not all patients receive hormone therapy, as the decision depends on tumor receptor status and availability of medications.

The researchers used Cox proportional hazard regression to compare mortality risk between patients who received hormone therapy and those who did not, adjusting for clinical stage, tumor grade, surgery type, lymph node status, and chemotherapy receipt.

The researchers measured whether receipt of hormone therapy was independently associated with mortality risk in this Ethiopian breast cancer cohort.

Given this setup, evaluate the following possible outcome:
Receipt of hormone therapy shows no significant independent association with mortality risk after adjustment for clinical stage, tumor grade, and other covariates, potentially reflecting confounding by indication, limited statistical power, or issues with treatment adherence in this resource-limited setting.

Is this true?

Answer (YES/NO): NO